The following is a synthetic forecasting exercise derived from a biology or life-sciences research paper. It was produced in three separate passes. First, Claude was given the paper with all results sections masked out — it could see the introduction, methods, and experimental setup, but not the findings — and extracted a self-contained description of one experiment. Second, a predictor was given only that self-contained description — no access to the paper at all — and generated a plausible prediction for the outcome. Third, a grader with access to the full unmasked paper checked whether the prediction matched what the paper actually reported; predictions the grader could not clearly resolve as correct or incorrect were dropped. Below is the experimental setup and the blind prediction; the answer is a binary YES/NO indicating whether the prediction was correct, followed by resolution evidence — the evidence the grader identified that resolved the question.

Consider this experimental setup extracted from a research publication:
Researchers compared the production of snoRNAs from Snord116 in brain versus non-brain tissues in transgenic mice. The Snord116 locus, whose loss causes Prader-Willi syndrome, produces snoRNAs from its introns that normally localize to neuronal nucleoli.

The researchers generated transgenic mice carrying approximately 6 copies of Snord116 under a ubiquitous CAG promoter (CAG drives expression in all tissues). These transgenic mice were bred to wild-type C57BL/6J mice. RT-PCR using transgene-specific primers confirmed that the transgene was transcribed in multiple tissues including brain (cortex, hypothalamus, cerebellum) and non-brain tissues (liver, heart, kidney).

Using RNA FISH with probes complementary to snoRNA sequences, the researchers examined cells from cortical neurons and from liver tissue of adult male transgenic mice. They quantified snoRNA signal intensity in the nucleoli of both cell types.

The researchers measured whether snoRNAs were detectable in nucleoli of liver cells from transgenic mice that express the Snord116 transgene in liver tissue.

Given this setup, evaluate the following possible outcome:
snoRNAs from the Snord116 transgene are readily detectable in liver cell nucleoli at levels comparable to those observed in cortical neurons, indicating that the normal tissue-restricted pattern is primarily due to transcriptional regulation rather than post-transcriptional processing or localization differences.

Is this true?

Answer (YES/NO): NO